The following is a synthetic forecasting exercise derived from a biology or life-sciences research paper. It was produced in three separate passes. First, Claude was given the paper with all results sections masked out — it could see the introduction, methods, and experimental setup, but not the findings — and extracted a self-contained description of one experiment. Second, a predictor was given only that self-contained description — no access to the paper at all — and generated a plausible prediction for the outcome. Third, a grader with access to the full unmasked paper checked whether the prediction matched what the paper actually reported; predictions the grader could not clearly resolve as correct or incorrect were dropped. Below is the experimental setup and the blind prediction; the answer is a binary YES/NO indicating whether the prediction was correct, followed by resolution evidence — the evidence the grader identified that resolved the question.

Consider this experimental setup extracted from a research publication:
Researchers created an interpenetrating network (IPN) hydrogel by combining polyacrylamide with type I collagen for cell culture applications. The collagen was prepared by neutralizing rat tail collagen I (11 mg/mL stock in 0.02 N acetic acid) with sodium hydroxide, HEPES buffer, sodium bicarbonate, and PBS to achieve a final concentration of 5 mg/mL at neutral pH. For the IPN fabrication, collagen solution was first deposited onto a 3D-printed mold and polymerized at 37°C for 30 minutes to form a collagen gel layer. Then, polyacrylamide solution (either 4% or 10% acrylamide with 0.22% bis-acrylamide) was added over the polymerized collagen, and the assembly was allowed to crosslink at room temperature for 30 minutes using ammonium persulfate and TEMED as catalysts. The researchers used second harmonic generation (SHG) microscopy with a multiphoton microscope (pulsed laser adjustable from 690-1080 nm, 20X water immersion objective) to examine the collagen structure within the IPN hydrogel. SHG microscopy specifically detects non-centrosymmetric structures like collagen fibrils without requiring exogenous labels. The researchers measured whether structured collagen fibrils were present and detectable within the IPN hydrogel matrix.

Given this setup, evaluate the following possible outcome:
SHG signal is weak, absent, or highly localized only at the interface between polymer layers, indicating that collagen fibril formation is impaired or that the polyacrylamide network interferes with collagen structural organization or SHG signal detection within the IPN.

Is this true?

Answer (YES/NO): NO